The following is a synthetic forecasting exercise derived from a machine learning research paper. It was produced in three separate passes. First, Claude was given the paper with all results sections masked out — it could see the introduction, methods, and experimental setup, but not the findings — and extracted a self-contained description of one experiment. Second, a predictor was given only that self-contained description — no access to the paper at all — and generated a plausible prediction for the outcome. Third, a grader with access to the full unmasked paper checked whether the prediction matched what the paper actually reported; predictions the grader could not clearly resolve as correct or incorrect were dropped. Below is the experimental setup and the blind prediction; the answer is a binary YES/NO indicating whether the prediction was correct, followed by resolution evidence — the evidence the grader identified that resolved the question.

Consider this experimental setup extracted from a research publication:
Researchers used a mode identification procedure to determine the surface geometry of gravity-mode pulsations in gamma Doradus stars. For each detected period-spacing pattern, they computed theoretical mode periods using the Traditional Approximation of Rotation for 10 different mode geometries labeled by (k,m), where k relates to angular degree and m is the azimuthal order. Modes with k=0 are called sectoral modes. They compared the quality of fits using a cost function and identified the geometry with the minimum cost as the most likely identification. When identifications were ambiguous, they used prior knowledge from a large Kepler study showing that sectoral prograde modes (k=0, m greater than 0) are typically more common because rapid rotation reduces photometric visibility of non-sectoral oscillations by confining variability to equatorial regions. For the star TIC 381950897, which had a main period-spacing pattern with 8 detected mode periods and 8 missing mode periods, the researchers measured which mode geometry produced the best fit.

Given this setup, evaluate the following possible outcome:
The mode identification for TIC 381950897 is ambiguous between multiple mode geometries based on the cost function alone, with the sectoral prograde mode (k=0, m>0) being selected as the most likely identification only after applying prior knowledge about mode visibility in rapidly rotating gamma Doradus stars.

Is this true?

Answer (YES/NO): NO